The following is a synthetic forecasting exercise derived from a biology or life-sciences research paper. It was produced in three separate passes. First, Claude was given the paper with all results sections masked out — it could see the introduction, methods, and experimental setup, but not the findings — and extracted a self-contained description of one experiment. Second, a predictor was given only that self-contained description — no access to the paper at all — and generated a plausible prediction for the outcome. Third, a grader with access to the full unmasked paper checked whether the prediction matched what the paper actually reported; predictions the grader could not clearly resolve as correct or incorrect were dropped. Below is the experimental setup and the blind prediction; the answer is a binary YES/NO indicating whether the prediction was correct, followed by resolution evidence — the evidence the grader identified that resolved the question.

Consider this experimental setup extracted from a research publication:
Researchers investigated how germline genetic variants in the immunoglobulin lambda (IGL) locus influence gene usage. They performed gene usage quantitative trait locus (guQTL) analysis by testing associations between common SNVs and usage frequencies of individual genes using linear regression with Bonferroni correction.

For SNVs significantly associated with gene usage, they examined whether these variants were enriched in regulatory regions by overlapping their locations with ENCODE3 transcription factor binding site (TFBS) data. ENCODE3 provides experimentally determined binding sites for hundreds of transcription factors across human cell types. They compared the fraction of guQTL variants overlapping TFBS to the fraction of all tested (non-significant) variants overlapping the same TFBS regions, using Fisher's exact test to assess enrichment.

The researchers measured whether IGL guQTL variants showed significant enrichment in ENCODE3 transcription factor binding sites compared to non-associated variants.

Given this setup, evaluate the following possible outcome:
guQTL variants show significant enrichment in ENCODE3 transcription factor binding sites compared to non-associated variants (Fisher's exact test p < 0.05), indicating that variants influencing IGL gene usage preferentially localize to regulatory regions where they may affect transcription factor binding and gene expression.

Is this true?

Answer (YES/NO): YES